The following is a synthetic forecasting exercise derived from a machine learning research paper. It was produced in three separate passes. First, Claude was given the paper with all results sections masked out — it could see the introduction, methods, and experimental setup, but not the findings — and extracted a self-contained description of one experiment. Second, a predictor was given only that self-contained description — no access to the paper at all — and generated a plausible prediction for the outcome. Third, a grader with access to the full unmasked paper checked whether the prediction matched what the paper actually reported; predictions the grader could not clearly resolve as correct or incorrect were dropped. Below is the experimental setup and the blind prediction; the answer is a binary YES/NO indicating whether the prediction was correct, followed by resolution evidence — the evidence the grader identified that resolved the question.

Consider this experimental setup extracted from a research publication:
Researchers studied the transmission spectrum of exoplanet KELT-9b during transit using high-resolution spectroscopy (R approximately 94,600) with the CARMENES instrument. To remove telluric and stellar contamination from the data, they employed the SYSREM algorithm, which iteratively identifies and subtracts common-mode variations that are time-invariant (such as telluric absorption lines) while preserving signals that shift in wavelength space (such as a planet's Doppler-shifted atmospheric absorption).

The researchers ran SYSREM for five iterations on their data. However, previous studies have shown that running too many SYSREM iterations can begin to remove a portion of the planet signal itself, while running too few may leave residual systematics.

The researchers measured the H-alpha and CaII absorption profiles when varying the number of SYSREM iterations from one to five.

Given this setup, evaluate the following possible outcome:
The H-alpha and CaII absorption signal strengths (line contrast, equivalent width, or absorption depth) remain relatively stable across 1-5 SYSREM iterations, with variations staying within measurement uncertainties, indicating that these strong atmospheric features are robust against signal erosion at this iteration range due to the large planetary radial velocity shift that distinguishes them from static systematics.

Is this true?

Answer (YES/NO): YES